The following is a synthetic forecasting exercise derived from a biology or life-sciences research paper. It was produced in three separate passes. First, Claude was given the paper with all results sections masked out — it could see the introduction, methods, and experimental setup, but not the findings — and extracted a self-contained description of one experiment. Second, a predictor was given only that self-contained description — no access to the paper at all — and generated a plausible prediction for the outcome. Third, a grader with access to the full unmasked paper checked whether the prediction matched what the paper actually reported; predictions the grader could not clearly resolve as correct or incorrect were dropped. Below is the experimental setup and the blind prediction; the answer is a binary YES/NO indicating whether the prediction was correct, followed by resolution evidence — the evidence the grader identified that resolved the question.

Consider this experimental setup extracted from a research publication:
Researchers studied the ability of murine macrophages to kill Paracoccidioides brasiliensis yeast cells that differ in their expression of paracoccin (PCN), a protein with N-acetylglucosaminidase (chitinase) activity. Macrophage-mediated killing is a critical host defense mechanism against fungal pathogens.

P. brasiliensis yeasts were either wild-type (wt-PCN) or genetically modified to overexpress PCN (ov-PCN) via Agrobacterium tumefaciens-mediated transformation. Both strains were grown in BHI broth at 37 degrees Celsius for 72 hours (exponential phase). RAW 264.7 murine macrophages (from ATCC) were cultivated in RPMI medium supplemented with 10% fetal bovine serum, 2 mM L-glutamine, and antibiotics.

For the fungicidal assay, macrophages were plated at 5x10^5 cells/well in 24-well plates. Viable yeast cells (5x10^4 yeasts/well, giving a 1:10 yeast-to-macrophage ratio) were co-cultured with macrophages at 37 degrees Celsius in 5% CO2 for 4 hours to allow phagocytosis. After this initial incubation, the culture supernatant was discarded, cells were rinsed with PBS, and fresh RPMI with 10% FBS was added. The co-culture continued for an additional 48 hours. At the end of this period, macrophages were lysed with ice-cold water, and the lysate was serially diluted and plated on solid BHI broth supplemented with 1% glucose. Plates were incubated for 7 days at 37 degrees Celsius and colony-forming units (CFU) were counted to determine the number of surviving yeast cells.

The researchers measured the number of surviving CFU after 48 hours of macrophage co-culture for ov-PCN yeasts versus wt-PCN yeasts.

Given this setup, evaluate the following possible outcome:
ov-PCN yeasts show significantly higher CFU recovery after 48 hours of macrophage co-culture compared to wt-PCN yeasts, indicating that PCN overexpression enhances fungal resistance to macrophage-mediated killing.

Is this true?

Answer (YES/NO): NO